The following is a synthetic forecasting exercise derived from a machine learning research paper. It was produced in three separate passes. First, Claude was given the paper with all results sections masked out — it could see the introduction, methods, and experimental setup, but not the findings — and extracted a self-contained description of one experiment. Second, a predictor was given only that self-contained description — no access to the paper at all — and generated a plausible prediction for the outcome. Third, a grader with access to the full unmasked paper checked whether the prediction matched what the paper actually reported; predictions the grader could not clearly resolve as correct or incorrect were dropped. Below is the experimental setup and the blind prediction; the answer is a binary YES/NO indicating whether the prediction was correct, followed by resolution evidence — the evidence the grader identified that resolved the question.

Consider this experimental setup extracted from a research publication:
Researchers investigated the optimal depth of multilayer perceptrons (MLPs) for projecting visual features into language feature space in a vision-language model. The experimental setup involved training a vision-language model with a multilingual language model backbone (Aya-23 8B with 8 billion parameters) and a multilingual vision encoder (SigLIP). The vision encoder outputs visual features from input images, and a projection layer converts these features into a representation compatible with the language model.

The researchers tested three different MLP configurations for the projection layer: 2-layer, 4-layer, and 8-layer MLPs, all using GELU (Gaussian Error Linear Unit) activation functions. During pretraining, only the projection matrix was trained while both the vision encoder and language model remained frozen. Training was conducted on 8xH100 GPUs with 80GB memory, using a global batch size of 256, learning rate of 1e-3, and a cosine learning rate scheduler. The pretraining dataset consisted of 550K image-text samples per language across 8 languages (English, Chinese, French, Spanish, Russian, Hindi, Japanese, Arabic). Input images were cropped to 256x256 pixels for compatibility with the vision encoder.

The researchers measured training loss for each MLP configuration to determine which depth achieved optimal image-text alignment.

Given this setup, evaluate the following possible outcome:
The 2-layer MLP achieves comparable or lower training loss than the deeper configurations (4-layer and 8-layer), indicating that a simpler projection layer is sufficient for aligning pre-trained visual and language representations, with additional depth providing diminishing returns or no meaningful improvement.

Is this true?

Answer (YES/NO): YES